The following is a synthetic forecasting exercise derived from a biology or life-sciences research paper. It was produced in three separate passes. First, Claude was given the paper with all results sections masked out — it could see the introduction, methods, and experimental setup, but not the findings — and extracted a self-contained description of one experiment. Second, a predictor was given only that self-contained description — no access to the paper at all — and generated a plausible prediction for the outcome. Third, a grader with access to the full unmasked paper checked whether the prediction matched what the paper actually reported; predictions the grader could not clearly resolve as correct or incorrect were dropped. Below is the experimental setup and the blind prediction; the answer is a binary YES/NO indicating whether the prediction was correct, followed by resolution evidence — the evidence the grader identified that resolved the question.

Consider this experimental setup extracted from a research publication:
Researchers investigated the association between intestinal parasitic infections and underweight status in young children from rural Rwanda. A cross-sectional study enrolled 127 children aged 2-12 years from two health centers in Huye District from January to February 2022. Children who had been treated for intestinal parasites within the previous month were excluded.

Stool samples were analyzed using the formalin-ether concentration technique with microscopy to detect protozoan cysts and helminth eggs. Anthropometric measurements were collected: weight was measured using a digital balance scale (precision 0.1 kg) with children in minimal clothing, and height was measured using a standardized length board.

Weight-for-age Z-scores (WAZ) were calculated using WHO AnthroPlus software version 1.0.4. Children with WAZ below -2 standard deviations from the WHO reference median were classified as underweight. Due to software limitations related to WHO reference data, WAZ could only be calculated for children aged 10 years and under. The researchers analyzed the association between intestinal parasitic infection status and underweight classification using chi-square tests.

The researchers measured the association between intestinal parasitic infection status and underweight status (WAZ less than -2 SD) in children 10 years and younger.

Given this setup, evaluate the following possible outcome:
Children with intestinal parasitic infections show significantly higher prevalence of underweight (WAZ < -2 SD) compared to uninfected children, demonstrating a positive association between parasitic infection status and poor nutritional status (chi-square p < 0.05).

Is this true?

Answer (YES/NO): YES